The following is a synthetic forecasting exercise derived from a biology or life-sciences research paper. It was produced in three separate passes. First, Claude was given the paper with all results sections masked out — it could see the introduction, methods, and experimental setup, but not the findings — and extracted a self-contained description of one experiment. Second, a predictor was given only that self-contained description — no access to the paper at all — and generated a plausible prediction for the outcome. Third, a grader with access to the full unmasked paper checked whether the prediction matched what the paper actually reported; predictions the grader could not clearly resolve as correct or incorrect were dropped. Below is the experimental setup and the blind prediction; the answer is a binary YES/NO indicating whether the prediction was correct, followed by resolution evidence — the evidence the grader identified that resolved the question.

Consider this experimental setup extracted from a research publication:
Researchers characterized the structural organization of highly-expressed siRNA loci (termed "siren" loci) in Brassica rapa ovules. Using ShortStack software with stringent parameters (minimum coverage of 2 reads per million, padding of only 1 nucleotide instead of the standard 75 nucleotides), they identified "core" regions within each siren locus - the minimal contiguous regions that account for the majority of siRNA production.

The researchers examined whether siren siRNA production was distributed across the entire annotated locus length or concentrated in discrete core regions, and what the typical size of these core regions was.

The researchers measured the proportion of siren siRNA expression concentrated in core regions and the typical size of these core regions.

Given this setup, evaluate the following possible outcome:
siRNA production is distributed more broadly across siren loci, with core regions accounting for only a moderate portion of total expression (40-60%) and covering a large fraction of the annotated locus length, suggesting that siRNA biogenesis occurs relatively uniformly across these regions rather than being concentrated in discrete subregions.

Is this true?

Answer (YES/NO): NO